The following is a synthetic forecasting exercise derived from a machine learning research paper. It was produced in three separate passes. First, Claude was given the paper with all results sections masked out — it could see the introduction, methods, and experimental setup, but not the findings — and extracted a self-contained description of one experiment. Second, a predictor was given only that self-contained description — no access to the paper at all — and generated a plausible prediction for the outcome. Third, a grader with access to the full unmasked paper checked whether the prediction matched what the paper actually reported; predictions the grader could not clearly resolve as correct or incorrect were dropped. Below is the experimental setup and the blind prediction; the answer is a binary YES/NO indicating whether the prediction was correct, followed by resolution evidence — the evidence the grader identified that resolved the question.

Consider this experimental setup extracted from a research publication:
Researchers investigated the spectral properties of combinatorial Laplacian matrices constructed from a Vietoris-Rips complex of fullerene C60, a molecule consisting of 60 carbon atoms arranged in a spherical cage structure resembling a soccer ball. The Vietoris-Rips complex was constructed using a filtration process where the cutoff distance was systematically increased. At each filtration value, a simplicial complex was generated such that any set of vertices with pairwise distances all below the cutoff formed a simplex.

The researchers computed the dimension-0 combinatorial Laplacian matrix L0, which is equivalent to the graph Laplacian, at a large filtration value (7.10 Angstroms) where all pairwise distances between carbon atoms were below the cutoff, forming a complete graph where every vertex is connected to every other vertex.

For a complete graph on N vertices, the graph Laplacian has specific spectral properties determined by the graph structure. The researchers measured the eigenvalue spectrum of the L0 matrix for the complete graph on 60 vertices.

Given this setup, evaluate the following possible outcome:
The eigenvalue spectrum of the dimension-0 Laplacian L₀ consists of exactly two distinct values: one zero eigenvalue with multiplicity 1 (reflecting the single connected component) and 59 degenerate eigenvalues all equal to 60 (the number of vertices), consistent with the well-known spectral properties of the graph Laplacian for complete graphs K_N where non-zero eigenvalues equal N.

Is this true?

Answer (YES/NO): YES